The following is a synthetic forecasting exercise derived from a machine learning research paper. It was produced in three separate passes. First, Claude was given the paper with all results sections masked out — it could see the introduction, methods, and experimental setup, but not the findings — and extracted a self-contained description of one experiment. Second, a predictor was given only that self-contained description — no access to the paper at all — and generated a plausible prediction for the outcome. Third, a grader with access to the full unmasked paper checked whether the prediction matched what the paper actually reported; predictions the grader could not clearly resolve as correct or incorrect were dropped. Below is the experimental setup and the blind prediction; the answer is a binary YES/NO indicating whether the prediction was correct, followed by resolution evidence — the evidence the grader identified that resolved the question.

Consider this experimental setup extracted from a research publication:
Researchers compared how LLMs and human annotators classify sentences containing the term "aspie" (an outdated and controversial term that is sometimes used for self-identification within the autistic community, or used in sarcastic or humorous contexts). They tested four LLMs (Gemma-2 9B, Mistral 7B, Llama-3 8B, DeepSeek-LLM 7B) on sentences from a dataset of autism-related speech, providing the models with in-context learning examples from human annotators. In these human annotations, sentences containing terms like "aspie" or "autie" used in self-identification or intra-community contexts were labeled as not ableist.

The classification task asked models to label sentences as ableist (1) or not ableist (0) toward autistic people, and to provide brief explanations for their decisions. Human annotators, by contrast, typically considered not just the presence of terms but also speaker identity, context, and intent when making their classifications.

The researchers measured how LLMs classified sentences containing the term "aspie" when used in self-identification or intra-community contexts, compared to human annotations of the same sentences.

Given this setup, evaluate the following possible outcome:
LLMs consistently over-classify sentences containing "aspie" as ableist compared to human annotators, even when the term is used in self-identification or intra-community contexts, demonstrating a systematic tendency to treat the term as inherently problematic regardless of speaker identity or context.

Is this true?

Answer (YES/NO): YES